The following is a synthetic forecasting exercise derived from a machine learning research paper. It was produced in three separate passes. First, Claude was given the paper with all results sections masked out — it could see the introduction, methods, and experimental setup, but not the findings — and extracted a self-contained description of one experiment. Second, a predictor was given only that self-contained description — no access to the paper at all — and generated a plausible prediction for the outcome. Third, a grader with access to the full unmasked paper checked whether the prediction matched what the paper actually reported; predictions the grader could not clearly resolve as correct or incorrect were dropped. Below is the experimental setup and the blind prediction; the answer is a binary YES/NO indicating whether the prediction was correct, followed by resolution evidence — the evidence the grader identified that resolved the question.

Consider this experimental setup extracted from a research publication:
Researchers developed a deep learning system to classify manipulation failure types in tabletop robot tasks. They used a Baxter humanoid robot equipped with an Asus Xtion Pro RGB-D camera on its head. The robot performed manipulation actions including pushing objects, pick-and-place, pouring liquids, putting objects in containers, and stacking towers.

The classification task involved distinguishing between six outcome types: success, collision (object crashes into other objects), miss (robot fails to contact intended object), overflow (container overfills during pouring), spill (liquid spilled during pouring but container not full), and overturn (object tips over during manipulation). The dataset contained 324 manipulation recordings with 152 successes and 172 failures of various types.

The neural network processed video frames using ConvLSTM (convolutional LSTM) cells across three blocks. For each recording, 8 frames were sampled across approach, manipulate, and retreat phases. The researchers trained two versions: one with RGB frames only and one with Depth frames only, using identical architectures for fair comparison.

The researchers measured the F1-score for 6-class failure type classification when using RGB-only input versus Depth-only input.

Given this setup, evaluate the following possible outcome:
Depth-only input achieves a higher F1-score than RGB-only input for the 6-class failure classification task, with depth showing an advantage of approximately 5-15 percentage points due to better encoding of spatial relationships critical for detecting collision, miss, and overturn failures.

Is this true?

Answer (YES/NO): NO